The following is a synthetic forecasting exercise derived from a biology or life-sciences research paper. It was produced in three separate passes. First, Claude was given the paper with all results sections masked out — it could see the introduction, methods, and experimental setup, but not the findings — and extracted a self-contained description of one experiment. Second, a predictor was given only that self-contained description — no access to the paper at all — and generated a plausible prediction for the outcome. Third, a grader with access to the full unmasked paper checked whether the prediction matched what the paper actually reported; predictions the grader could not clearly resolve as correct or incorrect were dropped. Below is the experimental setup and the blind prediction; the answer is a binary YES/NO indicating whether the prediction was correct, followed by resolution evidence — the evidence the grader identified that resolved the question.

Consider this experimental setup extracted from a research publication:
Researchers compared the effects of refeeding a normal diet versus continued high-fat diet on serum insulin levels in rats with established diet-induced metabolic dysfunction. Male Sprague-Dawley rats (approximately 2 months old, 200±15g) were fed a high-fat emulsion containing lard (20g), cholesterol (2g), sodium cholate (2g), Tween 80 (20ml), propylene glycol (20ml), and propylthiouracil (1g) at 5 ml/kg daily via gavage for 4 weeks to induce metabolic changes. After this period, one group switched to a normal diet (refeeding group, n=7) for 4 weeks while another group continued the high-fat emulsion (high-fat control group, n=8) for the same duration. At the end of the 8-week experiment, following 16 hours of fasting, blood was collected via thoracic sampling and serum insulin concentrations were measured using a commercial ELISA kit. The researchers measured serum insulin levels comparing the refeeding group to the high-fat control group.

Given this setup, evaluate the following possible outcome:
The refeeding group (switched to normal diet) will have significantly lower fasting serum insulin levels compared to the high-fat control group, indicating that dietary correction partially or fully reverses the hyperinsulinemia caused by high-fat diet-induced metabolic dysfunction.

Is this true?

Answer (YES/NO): NO